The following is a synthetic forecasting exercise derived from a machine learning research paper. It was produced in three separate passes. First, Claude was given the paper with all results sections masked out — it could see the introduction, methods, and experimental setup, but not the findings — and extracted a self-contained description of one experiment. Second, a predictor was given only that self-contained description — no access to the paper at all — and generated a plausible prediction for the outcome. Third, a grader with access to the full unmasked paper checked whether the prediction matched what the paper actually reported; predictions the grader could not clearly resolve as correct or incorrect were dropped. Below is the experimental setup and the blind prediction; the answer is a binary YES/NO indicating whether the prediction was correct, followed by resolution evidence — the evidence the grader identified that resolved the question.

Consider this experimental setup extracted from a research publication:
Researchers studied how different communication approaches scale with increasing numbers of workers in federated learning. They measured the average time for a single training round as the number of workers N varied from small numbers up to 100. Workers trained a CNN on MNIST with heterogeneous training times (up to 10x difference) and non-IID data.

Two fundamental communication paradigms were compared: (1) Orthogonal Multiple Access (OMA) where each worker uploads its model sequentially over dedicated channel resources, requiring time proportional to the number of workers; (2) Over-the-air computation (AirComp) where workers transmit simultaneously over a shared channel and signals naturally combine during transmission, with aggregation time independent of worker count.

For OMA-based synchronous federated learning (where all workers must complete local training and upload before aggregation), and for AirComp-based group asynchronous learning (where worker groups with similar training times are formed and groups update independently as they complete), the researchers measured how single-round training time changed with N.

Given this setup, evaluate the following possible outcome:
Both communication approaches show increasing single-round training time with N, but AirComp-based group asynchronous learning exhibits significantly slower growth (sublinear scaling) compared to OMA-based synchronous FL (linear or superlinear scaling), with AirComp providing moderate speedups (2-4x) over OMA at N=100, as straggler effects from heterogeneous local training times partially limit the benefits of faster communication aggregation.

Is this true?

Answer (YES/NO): NO